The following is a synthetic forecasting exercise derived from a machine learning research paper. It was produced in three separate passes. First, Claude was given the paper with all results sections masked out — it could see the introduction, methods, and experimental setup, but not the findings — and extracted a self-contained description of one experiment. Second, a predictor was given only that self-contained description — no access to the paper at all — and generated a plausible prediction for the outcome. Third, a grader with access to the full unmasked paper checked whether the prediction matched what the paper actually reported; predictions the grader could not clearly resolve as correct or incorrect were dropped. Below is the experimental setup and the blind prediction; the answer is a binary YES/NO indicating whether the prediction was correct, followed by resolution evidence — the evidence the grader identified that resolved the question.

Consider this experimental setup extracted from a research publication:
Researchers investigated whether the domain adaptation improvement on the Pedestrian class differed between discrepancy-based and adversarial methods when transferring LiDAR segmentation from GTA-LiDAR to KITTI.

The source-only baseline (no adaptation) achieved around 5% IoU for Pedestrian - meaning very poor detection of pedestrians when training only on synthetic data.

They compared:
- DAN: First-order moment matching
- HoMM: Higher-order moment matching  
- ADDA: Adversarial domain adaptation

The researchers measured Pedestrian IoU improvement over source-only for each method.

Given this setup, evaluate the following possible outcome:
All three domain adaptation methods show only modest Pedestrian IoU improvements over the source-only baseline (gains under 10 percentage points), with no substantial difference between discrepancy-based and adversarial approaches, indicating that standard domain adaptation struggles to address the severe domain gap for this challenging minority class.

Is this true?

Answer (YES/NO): NO